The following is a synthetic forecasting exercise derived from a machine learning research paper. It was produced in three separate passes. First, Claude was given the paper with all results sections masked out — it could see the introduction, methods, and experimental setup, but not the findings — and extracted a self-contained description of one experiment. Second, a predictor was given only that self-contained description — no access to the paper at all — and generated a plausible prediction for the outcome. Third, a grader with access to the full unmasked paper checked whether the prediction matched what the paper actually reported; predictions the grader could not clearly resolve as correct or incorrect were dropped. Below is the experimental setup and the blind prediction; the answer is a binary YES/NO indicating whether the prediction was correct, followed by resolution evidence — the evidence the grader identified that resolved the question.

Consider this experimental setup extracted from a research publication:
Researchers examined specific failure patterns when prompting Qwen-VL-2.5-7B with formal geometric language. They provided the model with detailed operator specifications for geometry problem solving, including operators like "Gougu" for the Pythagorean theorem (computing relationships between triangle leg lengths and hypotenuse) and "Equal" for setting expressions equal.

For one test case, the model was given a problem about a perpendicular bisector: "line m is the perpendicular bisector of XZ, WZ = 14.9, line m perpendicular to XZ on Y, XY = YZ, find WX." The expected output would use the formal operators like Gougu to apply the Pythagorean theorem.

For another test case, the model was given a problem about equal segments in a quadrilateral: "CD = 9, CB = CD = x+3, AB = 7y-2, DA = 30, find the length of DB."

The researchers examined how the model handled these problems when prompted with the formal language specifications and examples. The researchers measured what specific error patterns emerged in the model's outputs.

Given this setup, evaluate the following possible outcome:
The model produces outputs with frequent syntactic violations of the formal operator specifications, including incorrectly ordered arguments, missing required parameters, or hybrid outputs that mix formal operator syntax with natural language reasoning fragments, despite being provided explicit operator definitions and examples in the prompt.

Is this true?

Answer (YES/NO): NO